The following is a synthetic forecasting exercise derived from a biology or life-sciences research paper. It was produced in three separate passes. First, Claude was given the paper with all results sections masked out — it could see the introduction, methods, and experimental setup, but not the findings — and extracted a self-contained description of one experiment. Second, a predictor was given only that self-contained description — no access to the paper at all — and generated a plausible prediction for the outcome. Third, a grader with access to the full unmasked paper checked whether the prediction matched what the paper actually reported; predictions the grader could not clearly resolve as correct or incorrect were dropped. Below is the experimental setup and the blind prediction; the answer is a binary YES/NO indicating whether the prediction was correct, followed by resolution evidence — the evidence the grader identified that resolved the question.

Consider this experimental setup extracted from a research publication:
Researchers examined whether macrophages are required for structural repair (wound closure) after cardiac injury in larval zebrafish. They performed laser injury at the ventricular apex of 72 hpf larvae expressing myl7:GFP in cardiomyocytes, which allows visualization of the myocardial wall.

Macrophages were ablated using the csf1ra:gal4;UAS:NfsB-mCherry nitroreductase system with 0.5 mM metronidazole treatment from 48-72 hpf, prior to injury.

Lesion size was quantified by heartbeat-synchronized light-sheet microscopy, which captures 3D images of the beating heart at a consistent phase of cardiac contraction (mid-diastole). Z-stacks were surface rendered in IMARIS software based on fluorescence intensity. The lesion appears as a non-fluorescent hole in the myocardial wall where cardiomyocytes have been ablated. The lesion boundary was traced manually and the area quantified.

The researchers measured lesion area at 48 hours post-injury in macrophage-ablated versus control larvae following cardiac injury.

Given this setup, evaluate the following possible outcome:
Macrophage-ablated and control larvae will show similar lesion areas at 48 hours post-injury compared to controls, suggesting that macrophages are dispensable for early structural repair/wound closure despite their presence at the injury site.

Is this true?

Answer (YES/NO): YES